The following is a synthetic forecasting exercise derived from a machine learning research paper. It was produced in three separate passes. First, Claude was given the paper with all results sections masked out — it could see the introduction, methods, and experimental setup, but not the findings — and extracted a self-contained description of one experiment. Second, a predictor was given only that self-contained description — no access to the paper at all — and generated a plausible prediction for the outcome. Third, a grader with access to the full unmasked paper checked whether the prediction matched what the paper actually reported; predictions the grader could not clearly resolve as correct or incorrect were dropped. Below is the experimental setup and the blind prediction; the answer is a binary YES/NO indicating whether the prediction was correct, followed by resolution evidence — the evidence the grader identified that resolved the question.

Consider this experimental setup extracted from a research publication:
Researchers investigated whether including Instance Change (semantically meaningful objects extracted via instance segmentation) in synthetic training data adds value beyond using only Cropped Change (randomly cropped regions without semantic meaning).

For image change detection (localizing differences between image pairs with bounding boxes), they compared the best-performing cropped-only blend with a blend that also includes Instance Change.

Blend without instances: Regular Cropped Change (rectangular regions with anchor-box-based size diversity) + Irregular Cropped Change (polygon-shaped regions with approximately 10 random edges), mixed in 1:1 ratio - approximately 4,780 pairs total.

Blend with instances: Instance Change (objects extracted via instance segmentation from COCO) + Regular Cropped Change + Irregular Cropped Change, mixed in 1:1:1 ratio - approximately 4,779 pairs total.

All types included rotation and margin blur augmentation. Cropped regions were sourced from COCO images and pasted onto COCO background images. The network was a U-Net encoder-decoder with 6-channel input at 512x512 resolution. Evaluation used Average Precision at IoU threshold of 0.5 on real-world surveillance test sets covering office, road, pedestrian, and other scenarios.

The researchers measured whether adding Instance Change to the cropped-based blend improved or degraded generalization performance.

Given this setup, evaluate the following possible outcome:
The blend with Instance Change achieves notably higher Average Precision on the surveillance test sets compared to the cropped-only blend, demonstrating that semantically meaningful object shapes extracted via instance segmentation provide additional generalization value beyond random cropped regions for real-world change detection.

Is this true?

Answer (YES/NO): NO